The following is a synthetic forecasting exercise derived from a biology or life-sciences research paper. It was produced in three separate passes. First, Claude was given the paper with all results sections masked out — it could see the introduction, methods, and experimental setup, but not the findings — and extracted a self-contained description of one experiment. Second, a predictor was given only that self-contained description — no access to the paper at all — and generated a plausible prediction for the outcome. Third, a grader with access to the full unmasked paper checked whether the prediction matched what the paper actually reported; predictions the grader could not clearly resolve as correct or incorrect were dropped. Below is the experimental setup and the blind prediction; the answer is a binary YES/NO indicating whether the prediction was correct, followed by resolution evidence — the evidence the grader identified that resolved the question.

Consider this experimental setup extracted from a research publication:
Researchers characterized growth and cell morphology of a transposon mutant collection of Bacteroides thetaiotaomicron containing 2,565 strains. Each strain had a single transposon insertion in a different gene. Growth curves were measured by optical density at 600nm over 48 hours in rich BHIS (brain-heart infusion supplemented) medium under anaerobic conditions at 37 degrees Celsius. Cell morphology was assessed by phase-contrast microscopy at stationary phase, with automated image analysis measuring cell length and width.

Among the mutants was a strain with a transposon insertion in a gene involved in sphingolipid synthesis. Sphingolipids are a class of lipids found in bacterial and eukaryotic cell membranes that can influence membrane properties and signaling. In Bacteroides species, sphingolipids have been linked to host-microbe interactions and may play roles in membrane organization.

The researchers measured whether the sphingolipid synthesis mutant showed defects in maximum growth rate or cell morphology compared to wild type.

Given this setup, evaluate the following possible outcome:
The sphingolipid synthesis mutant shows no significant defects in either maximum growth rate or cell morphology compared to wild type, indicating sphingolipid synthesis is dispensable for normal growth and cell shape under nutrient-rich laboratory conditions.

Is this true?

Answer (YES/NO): NO